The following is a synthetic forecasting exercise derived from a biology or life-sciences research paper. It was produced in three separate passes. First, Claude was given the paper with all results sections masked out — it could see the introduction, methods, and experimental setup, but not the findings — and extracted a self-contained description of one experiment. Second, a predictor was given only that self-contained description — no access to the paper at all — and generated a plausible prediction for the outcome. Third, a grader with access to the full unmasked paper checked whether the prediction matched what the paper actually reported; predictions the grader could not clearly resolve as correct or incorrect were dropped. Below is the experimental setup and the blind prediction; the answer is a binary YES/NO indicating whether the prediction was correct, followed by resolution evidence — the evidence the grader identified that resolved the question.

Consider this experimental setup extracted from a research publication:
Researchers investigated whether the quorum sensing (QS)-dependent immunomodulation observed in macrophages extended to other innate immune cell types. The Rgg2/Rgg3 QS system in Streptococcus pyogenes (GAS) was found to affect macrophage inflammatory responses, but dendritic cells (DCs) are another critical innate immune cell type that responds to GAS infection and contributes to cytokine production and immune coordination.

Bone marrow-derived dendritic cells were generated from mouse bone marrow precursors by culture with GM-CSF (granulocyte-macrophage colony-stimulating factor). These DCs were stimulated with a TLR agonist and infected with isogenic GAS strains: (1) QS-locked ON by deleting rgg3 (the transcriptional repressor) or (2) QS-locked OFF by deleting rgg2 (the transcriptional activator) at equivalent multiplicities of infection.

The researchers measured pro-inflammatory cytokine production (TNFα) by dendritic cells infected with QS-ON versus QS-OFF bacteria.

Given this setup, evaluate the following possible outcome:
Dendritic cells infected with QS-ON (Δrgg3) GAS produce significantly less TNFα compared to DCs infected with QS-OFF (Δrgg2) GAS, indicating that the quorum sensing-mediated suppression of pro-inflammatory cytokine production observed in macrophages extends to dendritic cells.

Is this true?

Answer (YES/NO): YES